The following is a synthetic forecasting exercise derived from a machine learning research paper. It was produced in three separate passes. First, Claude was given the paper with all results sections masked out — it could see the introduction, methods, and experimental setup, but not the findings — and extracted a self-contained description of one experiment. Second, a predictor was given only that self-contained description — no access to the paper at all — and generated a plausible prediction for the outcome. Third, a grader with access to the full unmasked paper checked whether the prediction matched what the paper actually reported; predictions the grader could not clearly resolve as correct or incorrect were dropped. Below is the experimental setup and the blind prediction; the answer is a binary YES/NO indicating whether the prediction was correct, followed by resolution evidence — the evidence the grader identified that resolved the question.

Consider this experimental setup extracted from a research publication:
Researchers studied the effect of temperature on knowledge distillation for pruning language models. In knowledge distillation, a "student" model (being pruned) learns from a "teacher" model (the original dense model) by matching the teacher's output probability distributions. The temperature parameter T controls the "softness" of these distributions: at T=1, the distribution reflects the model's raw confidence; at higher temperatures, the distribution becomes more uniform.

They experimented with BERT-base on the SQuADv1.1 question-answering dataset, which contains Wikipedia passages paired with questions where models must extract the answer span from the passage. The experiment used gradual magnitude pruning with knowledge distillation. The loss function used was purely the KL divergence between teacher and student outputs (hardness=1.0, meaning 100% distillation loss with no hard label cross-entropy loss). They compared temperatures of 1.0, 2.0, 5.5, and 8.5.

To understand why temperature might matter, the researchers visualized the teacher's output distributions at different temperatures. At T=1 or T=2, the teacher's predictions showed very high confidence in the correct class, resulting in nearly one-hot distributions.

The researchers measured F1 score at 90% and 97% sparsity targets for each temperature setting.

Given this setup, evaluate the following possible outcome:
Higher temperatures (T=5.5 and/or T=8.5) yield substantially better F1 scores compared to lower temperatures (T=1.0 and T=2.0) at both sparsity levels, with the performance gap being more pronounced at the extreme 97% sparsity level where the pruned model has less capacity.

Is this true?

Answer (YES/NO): YES